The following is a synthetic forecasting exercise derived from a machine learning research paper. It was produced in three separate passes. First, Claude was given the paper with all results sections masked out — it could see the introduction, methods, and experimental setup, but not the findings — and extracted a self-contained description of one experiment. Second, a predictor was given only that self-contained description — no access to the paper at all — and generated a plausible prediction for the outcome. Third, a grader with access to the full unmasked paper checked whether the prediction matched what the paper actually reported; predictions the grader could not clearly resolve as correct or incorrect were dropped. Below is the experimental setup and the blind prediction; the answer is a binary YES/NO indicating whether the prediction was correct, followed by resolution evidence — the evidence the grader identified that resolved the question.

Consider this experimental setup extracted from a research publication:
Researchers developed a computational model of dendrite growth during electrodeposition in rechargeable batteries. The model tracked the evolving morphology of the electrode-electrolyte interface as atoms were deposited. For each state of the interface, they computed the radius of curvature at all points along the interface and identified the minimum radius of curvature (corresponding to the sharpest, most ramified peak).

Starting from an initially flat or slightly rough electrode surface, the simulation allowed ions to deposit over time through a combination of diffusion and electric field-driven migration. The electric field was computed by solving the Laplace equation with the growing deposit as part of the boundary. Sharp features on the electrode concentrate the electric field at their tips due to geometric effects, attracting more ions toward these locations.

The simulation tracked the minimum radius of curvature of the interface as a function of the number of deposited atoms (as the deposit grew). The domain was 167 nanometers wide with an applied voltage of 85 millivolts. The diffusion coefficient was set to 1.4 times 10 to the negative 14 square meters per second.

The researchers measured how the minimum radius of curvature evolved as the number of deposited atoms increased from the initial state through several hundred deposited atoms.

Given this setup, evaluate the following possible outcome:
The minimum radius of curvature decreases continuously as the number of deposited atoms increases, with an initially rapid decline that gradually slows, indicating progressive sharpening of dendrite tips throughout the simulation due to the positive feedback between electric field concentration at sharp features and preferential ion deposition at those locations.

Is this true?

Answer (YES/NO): NO